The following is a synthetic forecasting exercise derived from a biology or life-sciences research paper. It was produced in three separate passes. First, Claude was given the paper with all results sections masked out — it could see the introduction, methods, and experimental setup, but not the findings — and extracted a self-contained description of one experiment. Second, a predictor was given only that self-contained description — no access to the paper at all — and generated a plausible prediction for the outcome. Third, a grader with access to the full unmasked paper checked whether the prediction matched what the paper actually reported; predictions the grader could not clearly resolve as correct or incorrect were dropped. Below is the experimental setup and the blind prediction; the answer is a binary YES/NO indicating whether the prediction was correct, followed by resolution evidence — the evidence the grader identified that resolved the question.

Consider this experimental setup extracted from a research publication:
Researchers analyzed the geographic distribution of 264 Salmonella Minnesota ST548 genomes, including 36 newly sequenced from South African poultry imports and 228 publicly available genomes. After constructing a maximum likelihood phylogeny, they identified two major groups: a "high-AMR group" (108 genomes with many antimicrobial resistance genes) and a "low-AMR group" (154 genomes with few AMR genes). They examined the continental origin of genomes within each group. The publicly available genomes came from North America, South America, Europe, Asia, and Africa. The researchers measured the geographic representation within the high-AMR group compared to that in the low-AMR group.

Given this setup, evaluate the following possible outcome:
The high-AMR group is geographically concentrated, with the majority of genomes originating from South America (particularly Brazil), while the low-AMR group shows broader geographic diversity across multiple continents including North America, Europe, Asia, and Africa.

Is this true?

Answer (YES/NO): NO